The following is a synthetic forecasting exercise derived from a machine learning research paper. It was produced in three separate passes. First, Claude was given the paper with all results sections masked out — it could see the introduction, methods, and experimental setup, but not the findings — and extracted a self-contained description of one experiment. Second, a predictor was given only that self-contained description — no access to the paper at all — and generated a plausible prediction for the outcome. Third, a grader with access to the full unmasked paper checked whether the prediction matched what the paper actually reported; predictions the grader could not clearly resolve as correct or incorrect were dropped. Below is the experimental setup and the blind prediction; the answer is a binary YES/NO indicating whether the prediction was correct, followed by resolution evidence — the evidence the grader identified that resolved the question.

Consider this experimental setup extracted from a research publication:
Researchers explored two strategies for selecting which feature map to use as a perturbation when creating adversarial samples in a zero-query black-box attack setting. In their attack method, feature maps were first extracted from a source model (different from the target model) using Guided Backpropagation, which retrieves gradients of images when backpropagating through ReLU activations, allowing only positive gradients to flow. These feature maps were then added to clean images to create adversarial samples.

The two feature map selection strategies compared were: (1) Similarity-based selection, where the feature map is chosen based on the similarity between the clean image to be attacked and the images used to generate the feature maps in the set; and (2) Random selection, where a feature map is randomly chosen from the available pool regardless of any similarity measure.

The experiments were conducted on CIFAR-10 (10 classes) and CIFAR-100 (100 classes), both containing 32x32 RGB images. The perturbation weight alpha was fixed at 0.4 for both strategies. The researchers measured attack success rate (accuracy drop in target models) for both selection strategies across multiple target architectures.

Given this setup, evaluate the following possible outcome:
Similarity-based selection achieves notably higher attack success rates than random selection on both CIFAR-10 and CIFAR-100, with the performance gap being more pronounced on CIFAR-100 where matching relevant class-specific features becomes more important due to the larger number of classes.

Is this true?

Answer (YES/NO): NO